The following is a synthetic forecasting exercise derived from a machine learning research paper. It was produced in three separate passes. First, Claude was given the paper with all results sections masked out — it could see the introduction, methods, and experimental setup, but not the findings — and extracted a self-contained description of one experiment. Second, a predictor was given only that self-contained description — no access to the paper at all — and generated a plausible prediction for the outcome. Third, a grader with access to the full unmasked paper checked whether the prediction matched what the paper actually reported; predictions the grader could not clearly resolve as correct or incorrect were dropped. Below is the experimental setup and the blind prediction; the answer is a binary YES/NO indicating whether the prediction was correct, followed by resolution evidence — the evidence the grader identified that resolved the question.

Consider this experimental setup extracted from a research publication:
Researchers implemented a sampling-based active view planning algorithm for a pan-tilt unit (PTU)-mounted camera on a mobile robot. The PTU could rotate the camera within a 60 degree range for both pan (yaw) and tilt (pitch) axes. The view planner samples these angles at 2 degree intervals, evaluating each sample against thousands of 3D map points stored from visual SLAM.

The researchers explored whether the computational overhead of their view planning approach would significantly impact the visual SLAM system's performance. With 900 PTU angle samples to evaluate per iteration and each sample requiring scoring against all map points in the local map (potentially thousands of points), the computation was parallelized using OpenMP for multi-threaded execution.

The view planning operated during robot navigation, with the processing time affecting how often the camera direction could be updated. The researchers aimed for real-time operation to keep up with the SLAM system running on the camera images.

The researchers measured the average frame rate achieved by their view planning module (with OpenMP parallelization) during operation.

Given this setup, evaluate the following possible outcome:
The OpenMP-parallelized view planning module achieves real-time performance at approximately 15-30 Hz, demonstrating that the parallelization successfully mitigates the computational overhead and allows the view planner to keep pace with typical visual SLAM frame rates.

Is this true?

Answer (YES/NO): NO